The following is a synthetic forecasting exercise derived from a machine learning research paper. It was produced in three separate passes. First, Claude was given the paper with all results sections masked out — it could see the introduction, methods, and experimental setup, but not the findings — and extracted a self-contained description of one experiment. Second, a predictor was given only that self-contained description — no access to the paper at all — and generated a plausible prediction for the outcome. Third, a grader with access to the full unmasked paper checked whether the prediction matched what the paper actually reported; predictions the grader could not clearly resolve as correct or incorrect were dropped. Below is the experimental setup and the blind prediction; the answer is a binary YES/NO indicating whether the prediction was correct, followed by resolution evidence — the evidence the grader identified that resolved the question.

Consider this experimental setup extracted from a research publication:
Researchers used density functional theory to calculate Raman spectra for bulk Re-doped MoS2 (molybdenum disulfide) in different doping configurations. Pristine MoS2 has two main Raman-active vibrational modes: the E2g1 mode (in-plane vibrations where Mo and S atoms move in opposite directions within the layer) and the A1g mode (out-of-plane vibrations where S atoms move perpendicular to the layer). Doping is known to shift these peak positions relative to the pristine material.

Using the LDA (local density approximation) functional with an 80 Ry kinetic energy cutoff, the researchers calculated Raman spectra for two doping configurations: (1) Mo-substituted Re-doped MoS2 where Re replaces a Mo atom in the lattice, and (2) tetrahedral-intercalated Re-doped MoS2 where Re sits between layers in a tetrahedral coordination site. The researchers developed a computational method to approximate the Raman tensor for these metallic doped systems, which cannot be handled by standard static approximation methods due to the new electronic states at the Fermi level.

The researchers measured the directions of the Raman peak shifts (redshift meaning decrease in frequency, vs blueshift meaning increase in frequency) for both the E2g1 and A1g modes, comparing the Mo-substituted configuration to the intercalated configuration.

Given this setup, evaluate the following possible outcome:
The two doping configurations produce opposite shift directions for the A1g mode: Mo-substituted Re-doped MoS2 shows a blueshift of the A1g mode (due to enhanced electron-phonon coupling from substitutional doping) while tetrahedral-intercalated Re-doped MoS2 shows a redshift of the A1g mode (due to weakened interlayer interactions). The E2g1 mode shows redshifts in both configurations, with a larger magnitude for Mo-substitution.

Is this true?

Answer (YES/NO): NO